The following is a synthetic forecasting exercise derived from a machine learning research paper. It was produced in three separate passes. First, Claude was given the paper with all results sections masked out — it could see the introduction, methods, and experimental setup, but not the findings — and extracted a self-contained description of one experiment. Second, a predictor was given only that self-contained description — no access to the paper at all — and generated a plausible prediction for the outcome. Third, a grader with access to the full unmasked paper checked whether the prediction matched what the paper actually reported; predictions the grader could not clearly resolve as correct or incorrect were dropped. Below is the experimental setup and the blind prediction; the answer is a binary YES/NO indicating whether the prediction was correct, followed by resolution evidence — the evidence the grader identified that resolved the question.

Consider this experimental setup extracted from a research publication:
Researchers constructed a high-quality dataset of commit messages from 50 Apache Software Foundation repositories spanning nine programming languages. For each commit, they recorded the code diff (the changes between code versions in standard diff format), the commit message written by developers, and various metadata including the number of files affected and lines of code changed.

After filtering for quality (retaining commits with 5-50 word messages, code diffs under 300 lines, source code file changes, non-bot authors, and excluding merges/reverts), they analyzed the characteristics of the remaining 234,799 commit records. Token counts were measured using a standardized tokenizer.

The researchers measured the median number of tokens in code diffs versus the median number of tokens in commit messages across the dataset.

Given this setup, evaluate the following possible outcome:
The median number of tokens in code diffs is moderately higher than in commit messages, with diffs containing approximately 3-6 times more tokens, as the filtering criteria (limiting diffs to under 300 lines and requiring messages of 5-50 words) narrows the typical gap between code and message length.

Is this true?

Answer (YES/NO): NO